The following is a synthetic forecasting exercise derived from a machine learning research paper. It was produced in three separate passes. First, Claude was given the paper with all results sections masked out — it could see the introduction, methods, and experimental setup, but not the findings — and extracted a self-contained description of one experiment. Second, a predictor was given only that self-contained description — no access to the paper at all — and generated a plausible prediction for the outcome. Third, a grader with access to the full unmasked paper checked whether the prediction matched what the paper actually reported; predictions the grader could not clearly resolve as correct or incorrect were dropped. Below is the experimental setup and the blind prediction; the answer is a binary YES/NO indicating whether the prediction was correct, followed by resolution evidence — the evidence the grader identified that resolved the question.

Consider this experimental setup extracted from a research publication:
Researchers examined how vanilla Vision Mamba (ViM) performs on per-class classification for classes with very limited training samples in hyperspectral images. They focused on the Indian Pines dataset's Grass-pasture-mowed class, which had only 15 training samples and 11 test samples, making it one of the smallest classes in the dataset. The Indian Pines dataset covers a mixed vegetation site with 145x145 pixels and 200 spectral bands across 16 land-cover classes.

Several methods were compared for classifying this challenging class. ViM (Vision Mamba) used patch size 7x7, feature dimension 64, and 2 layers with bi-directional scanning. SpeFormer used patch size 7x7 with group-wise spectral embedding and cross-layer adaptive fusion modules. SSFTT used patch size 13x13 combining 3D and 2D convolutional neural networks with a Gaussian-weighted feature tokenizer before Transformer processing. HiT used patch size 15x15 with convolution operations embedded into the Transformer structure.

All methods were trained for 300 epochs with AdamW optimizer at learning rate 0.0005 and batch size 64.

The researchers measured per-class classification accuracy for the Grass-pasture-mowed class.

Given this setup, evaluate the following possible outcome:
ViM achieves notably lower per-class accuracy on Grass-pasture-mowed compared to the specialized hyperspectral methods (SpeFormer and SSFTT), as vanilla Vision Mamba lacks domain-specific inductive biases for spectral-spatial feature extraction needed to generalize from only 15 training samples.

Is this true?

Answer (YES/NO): YES